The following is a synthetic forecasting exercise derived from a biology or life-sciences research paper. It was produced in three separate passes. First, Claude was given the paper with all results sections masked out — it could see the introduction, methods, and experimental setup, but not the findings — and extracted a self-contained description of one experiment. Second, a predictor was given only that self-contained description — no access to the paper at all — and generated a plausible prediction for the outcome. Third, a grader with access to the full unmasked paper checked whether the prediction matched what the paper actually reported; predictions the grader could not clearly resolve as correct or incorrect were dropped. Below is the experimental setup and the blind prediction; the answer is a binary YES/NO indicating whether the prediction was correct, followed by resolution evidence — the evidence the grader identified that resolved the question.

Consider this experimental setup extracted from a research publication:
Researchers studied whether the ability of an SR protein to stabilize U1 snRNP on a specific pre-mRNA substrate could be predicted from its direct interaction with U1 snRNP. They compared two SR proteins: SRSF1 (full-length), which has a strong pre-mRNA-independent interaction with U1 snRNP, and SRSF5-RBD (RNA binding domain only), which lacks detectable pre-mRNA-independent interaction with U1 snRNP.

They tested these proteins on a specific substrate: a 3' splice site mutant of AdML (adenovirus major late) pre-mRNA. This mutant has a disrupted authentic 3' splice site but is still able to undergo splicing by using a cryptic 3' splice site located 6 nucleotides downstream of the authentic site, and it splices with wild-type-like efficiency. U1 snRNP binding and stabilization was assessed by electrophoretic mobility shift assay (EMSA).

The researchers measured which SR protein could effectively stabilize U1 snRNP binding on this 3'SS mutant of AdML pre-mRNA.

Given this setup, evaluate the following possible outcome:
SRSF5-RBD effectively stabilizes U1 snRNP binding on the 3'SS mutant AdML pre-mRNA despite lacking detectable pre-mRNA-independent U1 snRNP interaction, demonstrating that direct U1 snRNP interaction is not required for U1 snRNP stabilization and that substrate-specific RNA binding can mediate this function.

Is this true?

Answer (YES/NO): YES